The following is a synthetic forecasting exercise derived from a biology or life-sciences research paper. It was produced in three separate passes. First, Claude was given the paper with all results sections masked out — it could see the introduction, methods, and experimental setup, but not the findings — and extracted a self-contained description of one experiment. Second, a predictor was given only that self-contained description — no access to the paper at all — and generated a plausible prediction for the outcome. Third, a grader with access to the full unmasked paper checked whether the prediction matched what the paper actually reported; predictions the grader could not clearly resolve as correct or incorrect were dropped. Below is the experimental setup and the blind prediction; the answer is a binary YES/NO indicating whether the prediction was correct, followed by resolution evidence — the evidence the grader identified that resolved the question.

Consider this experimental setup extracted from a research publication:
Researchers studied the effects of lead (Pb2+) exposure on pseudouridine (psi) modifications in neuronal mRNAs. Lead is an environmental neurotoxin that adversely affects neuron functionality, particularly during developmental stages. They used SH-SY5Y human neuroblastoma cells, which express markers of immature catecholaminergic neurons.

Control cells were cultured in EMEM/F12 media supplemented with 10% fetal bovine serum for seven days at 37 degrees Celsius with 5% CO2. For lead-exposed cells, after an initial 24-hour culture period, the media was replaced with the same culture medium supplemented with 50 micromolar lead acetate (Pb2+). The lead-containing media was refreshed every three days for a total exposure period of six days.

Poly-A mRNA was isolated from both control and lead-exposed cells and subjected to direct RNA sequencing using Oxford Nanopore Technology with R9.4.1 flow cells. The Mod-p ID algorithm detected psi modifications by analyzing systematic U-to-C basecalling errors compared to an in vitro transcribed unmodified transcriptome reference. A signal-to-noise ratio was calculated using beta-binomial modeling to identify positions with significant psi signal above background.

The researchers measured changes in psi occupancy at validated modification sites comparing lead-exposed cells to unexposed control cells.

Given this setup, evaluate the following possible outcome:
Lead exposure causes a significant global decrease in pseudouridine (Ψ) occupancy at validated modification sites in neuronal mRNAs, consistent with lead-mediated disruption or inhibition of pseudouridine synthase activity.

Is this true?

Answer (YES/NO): NO